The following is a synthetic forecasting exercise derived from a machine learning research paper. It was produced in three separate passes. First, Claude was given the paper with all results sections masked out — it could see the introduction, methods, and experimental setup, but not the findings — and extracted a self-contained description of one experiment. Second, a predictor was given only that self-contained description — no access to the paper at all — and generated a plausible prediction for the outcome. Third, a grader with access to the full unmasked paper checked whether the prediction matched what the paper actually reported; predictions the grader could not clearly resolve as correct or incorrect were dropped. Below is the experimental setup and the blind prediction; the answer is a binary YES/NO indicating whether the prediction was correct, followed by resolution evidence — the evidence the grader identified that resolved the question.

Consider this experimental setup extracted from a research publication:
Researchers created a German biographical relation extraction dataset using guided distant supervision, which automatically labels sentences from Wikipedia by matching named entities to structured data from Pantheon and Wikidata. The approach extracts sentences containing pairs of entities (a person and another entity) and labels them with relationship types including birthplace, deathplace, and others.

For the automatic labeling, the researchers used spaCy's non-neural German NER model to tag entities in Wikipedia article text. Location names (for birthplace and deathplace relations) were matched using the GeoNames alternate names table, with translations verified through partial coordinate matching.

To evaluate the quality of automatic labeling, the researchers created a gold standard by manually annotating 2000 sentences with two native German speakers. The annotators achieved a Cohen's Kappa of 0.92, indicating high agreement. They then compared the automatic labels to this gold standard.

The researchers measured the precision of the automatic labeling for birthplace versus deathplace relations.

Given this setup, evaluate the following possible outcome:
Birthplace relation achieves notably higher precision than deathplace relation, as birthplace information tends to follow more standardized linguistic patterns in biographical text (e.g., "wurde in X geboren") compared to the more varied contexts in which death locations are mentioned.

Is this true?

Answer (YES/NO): YES